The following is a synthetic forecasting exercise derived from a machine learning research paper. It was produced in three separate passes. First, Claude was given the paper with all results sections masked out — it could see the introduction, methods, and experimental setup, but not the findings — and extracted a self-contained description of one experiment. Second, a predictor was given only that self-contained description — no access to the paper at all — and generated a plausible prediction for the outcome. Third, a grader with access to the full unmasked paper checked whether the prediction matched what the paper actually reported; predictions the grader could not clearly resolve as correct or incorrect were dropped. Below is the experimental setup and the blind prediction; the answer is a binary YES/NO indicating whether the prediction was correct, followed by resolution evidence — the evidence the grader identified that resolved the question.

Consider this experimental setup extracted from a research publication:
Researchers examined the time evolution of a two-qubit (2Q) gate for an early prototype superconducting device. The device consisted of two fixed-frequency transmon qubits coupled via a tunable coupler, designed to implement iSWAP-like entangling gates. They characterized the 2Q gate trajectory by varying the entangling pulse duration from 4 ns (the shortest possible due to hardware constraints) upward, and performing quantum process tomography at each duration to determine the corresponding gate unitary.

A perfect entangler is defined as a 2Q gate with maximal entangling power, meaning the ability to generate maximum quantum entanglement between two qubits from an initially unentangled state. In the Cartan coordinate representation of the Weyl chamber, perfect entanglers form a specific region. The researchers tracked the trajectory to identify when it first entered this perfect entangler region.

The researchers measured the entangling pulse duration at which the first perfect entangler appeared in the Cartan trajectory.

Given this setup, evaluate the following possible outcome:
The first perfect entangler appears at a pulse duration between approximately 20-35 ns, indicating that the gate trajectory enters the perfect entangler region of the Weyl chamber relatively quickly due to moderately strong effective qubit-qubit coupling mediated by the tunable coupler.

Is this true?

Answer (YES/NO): NO